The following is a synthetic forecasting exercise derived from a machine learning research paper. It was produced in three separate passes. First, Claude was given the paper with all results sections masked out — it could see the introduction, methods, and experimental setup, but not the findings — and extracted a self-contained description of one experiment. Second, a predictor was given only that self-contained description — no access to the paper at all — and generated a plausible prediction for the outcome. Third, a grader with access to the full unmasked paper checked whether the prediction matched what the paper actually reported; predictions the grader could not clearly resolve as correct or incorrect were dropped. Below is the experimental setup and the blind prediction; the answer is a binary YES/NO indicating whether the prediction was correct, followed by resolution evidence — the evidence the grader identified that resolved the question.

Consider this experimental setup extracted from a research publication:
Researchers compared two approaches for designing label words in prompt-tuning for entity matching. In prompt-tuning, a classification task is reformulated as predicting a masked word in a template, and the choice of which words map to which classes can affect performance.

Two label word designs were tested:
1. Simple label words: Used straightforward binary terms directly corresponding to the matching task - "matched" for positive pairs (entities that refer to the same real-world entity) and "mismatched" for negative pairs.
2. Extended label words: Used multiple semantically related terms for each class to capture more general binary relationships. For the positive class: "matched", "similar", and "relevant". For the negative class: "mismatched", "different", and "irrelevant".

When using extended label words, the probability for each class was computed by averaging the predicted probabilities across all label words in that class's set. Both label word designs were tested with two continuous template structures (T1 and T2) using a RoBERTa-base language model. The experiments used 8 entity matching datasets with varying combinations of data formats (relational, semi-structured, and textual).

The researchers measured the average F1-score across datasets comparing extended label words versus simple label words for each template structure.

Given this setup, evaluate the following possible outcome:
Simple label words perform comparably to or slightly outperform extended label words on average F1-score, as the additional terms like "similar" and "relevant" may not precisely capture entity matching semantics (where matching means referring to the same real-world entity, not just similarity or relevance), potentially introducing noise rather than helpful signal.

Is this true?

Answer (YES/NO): NO